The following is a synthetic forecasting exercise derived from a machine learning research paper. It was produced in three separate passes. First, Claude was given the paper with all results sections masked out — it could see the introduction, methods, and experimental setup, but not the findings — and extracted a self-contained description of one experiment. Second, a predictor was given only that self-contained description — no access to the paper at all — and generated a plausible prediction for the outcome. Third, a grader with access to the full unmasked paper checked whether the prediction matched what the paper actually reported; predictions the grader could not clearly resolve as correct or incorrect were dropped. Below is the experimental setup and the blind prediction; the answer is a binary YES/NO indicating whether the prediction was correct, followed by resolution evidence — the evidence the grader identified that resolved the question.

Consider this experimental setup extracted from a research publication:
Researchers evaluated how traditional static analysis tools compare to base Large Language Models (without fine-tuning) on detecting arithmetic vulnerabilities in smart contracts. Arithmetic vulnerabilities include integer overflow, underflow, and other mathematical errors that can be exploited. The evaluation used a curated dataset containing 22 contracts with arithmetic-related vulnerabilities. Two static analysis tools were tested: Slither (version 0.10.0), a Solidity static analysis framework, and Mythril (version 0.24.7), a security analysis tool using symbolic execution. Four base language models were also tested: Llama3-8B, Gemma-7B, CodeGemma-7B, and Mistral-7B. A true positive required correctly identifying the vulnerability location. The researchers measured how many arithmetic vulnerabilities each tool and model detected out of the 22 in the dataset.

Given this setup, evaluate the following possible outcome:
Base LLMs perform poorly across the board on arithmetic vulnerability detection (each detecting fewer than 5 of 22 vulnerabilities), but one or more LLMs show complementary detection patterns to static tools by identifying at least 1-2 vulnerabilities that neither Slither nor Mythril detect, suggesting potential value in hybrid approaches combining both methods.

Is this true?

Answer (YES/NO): NO